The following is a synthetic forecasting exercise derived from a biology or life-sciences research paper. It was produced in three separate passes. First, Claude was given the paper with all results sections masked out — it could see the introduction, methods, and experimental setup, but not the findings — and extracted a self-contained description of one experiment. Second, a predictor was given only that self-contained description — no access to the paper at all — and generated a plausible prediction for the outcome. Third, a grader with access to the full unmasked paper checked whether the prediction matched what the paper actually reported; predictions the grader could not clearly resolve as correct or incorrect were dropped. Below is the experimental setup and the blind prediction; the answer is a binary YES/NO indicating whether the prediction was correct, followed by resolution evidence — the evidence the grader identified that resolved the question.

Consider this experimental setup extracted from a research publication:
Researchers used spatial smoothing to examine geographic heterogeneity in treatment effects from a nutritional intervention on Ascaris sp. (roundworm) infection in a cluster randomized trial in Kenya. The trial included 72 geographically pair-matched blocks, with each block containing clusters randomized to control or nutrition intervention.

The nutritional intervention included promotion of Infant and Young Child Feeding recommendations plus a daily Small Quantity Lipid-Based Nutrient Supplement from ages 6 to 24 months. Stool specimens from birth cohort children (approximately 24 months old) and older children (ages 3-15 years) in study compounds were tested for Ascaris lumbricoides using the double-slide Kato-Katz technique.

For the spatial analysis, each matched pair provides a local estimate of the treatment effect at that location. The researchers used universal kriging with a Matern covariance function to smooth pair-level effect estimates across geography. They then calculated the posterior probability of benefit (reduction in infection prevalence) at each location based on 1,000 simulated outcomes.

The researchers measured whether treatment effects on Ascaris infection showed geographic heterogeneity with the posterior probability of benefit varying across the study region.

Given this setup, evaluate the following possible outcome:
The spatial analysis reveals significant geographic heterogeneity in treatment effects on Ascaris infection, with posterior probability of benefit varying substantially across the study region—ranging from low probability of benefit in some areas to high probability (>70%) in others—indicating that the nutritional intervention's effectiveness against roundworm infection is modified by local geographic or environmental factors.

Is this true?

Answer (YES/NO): NO